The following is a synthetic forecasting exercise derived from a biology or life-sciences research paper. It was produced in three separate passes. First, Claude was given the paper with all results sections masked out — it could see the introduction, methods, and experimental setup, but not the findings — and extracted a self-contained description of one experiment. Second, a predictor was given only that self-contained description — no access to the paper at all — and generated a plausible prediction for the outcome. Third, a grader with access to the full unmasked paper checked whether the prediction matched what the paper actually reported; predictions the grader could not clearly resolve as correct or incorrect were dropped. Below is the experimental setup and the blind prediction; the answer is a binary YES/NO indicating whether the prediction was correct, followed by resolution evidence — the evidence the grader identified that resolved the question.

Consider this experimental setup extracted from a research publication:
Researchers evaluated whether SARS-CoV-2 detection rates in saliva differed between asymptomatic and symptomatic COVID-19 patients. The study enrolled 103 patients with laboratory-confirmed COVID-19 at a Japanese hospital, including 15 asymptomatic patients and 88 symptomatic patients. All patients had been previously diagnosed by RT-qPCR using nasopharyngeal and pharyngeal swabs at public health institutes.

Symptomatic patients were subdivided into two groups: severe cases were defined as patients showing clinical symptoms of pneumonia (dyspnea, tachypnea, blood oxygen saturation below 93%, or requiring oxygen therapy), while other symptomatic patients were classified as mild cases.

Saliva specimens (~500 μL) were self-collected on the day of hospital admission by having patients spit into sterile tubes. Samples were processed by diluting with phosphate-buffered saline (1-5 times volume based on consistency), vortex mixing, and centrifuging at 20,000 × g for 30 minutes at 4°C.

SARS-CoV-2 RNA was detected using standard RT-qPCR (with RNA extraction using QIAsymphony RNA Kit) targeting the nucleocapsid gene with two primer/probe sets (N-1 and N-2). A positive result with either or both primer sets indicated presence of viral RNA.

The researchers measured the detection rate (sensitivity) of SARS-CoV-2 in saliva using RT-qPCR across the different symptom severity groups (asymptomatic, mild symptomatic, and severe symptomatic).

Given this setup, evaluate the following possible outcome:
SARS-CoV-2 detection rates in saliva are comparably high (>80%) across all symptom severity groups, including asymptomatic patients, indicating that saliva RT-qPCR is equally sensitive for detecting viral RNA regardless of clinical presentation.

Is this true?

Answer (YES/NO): NO